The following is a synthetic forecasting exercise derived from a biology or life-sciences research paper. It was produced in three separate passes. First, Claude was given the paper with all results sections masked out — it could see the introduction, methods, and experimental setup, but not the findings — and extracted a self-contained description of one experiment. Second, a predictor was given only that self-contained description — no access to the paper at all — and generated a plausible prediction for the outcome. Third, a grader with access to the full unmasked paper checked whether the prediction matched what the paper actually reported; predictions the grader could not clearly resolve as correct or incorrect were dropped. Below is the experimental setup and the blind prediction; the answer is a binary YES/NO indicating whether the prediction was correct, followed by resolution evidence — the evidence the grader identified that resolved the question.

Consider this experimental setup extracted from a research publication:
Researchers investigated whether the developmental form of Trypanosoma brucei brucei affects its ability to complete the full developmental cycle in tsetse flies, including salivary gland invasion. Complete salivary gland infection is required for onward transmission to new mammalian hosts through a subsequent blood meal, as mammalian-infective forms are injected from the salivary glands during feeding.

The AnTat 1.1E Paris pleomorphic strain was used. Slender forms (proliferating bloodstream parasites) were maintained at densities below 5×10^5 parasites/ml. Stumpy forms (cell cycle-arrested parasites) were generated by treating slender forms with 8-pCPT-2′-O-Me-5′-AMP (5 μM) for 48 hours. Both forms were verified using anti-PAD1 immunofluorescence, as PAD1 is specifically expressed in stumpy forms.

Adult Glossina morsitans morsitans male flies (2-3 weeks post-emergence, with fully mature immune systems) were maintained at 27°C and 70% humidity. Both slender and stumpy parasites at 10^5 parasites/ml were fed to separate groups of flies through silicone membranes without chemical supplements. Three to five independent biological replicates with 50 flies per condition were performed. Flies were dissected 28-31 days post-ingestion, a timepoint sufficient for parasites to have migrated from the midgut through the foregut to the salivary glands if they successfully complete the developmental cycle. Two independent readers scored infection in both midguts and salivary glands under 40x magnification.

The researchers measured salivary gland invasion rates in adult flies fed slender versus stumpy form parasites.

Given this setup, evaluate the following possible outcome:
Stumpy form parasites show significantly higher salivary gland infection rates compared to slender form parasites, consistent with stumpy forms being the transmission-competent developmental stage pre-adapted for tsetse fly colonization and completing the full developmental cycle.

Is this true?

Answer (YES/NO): YES